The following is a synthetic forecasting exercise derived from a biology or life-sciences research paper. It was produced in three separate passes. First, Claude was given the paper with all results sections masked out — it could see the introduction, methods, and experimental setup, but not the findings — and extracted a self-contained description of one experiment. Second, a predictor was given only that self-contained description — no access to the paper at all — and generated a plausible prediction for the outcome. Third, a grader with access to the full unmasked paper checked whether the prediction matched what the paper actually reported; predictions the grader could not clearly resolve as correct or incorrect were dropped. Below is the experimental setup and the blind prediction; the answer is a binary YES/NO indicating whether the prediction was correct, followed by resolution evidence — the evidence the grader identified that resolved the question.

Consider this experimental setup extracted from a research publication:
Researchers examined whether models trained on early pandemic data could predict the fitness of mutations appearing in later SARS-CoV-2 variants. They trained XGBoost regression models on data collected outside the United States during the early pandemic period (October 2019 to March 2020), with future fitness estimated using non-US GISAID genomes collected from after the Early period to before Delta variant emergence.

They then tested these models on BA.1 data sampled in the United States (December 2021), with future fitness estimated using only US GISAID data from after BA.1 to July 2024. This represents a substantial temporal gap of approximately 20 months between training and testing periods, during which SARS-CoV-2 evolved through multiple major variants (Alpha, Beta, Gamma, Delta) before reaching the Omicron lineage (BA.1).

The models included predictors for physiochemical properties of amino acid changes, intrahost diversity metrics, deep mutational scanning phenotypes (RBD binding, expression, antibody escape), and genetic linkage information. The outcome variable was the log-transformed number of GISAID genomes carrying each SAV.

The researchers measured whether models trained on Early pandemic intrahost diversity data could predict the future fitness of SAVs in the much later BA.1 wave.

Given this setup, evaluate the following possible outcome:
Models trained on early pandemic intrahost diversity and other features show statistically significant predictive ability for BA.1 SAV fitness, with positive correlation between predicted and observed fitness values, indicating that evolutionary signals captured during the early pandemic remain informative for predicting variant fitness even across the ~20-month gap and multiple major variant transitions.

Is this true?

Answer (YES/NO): YES